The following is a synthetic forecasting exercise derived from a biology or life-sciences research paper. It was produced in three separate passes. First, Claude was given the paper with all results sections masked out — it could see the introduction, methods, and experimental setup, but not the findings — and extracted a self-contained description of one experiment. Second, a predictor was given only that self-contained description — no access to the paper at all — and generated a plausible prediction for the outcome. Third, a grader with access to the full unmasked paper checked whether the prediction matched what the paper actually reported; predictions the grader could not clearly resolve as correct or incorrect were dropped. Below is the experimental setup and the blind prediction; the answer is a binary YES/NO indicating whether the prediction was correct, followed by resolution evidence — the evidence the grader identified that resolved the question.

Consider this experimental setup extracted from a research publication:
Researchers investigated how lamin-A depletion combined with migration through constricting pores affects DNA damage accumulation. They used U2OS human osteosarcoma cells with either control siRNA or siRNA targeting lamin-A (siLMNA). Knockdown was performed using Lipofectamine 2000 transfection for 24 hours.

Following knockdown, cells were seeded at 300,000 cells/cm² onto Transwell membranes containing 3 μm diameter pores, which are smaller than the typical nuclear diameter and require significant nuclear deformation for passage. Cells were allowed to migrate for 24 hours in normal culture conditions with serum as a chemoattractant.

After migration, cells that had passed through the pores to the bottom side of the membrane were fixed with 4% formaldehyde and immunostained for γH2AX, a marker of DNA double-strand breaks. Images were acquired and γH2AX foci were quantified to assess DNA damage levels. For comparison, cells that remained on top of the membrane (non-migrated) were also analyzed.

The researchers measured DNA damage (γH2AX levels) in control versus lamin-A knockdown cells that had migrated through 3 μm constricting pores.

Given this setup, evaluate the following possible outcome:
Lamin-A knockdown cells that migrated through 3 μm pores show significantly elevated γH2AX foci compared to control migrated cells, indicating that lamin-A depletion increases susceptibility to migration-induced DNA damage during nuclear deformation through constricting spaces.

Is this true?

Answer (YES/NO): YES